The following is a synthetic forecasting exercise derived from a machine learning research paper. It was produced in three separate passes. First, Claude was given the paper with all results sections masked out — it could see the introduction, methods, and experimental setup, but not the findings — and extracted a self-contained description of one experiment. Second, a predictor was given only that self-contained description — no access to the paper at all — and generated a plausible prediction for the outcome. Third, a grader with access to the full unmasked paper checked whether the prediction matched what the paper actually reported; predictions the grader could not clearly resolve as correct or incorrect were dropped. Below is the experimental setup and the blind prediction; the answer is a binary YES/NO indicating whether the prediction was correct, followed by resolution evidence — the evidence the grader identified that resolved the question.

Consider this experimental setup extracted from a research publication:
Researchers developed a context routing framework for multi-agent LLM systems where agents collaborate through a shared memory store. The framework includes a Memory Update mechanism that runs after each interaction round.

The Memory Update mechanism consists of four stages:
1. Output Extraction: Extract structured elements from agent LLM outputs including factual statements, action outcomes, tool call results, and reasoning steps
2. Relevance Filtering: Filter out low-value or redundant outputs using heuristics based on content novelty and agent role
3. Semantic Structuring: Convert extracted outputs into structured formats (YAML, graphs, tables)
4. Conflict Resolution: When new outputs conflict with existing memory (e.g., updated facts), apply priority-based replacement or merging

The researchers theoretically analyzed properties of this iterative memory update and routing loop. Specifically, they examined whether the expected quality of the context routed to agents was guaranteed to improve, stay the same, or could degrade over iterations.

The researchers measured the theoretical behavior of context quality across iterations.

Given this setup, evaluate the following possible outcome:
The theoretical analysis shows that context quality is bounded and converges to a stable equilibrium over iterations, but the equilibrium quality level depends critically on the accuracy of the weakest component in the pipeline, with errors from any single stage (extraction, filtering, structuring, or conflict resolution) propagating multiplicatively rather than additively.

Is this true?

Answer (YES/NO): NO